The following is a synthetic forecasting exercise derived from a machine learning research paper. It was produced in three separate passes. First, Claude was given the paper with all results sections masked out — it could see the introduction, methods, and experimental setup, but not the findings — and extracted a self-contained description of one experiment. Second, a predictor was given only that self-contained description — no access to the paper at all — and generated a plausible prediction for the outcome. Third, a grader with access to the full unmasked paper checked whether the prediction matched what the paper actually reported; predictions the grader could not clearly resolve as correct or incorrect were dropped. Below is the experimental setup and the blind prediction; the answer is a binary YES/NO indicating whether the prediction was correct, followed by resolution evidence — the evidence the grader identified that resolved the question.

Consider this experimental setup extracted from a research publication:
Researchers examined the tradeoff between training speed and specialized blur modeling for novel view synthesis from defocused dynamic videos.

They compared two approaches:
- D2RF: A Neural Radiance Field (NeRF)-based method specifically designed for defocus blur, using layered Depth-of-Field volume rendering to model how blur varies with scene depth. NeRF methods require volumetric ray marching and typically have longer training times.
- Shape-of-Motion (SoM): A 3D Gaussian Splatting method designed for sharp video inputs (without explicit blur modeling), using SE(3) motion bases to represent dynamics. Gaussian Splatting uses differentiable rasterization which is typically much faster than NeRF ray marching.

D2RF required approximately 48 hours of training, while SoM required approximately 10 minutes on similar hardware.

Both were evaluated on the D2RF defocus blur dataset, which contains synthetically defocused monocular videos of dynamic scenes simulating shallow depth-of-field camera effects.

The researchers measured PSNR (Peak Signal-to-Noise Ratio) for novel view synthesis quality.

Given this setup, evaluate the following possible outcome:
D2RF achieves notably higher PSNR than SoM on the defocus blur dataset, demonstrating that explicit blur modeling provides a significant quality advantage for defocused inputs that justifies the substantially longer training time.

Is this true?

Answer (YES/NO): NO